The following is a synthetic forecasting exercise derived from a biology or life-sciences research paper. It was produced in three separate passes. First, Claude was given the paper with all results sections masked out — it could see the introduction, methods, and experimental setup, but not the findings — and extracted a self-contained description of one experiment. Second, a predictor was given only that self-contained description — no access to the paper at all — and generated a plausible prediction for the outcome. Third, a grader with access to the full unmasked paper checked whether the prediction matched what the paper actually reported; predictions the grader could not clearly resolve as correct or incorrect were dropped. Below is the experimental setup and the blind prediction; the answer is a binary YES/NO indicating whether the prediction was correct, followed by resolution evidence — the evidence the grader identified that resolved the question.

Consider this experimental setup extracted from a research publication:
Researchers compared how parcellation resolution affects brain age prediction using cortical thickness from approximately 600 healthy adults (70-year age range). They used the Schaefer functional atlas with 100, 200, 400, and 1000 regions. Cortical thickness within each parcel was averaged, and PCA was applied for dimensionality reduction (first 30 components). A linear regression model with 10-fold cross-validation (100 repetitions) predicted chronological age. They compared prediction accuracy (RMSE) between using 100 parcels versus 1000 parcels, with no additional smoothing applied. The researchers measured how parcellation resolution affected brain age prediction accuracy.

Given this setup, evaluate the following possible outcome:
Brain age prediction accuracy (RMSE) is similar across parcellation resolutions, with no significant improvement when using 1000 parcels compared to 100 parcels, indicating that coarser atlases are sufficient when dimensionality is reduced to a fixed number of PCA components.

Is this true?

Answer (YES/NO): NO